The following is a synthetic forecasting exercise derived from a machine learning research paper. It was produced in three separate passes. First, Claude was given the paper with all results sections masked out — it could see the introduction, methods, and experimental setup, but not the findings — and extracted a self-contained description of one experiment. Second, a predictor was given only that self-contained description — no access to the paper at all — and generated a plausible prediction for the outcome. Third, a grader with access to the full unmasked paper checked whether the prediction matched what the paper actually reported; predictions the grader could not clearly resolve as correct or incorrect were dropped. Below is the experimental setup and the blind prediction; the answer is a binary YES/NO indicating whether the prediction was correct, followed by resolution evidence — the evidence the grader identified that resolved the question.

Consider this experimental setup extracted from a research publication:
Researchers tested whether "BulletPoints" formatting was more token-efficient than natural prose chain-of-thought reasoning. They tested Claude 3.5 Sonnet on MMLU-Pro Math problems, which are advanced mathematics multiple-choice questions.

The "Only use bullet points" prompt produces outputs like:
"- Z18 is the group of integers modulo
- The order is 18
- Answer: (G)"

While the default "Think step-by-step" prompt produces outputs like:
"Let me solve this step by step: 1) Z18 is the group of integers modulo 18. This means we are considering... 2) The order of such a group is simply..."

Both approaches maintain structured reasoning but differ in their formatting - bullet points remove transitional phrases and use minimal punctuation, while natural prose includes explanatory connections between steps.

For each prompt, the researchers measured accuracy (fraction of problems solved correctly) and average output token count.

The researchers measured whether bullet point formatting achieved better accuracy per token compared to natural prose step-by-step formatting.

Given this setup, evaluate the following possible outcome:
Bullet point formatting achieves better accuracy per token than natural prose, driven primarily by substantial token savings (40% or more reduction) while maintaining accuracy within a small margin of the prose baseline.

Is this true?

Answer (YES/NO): NO